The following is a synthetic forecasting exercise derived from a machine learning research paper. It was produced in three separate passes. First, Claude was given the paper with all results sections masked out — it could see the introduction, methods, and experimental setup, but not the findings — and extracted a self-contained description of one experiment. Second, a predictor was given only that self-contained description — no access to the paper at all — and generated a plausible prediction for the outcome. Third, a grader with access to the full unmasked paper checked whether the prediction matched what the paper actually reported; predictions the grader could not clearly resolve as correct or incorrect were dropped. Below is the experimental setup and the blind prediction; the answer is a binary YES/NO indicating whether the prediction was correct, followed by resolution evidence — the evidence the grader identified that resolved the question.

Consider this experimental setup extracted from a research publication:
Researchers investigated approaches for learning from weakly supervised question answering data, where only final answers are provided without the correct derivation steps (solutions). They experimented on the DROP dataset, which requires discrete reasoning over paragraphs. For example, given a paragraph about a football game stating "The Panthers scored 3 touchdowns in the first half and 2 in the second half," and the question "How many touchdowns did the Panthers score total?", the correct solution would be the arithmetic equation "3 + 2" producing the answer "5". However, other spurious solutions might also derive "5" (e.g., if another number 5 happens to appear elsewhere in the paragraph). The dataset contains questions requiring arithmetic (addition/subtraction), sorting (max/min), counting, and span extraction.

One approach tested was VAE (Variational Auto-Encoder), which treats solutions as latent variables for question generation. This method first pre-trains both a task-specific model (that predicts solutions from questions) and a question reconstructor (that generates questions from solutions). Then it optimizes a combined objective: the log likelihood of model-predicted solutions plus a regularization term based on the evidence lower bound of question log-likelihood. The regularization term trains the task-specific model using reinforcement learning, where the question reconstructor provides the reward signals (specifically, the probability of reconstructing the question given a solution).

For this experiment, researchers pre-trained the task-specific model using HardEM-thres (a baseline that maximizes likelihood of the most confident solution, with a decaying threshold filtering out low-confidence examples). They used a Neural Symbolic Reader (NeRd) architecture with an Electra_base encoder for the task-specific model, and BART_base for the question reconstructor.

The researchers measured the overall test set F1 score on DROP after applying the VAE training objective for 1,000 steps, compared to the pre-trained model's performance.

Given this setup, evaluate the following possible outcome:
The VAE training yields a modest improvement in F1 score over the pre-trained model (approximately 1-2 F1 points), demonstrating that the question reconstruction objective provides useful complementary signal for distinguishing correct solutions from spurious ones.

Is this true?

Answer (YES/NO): NO